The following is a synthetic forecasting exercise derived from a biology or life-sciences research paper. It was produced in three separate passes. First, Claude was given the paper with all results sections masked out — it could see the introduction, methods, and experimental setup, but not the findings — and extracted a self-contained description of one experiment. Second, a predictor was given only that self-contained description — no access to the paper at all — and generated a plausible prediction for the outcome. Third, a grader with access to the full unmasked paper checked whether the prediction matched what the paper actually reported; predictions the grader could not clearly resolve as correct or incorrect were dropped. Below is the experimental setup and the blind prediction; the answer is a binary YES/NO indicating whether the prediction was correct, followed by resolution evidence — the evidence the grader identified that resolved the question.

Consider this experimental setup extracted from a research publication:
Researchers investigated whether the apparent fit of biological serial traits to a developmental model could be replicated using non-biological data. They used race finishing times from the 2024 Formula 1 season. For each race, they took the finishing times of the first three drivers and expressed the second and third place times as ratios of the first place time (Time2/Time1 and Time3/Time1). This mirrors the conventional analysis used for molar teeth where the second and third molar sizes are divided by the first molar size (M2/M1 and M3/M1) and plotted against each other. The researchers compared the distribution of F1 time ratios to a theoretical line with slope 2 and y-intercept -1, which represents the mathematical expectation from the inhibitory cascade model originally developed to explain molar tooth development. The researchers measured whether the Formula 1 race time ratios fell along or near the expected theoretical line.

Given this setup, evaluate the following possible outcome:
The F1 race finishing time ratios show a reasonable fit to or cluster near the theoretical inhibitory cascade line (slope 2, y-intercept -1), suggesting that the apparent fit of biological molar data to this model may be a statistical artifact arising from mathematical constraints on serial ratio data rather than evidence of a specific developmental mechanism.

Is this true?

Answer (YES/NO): YES